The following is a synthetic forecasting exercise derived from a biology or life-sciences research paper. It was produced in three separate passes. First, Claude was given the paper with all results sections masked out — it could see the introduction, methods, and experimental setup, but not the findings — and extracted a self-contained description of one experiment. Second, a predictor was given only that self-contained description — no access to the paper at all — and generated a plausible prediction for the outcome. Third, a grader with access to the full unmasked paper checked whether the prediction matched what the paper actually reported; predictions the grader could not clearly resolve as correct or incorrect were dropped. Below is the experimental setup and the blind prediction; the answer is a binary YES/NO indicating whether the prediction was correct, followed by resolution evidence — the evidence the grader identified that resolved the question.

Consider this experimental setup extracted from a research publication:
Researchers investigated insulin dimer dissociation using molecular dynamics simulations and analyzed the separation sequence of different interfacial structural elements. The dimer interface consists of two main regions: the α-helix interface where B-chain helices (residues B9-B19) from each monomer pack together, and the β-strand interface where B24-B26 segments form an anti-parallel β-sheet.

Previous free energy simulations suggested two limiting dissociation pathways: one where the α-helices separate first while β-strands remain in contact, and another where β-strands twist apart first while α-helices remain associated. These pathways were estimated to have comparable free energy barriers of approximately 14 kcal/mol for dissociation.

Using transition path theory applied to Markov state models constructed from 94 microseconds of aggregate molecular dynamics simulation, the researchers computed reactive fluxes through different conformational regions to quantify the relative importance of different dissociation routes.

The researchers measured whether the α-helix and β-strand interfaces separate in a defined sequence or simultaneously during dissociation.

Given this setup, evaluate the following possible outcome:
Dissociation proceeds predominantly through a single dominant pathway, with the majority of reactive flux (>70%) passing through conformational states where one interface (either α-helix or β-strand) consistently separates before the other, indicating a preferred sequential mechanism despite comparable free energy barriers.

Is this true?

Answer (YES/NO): NO